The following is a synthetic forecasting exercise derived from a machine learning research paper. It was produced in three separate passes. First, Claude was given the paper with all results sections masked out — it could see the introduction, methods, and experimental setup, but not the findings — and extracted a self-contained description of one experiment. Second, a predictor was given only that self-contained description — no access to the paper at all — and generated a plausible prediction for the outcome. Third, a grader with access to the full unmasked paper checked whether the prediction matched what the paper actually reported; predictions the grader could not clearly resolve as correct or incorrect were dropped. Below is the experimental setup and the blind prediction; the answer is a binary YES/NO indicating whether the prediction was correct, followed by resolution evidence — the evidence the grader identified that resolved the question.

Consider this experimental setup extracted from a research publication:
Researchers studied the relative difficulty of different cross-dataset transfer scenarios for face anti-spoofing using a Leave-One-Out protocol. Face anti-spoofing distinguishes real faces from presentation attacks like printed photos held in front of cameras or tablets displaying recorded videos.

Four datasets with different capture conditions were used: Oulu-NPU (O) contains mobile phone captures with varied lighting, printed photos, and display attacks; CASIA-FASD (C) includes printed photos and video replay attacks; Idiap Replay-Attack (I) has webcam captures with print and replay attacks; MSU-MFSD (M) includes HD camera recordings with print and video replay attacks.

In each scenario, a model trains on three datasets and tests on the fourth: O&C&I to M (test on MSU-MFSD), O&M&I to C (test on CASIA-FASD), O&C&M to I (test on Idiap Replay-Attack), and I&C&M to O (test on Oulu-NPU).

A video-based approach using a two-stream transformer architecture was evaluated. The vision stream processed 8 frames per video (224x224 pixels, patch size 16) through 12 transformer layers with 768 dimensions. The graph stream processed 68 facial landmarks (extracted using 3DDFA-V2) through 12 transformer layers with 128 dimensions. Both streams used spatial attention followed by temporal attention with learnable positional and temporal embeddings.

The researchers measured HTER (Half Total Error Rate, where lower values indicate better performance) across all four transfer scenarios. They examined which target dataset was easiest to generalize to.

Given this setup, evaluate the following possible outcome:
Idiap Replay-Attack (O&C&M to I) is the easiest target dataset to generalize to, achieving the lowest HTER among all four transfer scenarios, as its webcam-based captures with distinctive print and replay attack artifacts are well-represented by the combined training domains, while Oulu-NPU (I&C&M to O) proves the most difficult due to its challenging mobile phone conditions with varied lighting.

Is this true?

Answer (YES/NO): NO